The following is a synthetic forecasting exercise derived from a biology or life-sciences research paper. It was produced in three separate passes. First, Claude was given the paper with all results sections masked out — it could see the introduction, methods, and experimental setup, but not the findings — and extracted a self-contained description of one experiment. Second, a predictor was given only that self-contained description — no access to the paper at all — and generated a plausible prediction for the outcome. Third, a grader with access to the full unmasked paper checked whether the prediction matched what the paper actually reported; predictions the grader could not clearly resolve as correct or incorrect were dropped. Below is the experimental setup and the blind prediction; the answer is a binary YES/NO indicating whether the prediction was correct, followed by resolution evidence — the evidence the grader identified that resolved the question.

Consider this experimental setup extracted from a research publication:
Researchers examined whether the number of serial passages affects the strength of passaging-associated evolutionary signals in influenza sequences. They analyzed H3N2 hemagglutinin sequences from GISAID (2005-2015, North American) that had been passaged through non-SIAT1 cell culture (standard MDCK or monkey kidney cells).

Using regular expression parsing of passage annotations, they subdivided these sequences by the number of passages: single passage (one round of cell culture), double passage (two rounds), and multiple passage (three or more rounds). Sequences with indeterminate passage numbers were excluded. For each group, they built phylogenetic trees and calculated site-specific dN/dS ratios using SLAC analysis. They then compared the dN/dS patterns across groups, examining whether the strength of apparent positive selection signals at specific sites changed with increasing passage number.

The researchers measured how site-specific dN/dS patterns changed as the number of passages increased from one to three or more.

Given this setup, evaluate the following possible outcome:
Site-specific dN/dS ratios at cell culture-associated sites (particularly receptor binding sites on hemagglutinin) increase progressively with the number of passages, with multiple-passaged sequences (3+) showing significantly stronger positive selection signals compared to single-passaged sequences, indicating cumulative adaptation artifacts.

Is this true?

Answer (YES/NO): YES